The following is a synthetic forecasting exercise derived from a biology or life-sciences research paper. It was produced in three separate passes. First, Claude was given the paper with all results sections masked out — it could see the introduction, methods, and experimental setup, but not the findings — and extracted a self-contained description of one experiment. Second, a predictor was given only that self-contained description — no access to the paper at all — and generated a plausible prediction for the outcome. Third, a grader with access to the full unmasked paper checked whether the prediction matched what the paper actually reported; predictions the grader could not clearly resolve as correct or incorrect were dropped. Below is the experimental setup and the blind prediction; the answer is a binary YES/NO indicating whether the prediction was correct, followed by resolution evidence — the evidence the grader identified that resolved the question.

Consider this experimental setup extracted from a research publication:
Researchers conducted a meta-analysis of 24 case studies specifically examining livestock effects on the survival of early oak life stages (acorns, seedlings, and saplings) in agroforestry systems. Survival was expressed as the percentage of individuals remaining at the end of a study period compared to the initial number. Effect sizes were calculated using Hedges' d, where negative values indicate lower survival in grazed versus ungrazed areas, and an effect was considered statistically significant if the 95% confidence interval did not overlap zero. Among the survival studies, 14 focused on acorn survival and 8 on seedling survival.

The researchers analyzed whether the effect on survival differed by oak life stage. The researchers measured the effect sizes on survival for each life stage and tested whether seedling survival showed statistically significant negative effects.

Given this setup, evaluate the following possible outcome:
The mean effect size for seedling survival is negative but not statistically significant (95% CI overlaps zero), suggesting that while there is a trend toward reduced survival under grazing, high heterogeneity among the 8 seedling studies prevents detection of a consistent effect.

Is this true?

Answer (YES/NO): YES